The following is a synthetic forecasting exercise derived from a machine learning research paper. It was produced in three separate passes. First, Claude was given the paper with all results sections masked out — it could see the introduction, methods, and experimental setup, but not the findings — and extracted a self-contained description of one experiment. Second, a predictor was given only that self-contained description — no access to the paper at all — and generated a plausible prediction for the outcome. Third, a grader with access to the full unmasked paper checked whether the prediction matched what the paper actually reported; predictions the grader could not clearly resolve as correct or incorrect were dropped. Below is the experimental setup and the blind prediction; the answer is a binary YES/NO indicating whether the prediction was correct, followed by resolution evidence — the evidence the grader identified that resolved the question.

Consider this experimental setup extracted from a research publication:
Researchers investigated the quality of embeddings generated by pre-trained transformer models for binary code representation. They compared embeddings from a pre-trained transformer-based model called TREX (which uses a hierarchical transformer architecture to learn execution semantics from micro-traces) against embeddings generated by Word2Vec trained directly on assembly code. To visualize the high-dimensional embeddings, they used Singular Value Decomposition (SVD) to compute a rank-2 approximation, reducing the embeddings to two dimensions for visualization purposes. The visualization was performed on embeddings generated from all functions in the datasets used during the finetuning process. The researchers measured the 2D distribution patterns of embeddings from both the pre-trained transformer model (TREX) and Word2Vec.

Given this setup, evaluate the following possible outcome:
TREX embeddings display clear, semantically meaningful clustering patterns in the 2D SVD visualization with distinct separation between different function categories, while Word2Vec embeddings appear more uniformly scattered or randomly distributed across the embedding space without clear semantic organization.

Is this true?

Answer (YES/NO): NO